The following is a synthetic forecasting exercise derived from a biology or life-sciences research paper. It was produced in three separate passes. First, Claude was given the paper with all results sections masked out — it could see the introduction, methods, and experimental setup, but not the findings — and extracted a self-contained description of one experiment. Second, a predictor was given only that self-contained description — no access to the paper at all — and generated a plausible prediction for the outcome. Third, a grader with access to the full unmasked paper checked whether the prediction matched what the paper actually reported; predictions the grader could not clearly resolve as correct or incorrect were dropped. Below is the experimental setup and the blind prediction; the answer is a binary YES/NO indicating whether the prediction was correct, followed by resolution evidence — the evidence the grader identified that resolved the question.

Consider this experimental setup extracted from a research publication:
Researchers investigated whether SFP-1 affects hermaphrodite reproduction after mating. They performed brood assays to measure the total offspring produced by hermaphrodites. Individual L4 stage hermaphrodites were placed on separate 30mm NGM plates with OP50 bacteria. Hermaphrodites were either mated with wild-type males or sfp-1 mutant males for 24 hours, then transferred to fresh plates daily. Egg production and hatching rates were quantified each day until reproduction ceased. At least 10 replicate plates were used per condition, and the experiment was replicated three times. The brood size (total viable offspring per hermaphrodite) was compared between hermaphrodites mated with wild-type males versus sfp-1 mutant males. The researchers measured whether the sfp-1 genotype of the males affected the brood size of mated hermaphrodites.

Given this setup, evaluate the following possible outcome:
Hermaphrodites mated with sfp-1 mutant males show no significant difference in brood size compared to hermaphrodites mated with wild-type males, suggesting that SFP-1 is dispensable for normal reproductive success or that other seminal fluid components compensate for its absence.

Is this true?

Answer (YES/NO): NO